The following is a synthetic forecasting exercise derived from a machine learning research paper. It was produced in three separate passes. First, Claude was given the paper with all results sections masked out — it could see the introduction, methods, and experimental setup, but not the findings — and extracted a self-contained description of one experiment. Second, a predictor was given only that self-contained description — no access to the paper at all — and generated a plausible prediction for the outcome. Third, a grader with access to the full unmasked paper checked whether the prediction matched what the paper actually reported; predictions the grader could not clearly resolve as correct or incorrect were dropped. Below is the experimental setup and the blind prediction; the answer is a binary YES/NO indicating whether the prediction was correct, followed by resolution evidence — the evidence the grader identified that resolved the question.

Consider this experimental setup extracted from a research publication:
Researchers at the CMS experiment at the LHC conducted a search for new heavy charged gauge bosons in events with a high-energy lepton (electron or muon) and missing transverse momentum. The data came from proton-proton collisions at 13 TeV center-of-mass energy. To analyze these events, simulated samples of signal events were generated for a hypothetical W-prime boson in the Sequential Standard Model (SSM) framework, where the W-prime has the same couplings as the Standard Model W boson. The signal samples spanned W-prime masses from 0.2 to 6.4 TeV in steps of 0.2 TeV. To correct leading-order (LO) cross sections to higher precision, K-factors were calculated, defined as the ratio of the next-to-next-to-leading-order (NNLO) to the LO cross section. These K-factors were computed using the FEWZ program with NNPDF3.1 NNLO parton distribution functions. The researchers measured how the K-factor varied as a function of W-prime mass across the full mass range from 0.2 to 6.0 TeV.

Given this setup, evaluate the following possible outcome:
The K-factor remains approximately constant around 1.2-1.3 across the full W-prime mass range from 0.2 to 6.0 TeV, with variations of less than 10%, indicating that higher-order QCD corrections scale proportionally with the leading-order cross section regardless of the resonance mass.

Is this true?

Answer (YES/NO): NO